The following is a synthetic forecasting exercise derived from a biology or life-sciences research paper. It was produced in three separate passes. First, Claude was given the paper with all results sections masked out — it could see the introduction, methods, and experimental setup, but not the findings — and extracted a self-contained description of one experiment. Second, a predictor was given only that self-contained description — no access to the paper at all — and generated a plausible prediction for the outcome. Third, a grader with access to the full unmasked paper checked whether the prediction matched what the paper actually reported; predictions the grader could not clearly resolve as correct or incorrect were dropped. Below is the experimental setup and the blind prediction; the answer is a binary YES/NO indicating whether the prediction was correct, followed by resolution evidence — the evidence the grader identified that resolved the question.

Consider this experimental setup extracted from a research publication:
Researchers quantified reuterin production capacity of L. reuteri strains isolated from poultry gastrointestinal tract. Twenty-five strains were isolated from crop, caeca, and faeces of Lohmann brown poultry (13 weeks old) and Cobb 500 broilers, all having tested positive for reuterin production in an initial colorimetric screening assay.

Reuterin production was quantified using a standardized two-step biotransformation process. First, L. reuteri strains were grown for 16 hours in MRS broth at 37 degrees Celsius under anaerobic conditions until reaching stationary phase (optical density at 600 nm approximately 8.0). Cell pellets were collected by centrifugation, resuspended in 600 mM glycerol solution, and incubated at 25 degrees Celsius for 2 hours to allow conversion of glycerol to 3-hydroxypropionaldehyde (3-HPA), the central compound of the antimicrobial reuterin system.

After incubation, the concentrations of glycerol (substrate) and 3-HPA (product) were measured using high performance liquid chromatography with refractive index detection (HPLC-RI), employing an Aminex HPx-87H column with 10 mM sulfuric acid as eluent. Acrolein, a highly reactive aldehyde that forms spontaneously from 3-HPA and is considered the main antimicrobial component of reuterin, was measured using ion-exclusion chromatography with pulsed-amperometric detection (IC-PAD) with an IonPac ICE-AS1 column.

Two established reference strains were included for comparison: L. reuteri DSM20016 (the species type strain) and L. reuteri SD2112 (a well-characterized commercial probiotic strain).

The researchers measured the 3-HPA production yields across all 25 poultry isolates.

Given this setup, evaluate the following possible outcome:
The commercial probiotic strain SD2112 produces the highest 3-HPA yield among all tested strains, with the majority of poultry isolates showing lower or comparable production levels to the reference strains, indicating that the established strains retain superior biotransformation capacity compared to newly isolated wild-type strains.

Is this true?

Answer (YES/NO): NO